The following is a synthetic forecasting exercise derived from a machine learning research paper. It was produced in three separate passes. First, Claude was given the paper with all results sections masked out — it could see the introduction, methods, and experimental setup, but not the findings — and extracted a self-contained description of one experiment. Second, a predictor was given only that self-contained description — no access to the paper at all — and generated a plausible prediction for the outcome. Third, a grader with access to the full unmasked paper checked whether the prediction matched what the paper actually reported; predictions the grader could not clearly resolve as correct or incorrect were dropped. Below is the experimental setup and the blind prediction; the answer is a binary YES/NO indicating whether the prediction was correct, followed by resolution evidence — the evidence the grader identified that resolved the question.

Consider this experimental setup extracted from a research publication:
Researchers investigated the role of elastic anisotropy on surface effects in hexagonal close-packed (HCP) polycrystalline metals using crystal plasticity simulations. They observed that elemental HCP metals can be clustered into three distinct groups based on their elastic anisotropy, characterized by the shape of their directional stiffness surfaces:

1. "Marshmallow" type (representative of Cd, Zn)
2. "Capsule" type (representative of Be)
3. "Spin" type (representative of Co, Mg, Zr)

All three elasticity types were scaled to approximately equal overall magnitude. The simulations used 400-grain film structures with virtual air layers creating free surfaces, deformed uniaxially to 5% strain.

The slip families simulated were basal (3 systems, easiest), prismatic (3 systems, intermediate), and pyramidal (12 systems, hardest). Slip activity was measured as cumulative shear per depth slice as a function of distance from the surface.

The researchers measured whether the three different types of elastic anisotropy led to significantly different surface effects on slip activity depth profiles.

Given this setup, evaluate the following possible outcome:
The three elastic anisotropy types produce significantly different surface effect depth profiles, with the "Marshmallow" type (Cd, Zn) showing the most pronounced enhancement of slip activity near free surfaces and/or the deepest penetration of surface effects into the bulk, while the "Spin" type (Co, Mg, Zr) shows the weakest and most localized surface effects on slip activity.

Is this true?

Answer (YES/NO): NO